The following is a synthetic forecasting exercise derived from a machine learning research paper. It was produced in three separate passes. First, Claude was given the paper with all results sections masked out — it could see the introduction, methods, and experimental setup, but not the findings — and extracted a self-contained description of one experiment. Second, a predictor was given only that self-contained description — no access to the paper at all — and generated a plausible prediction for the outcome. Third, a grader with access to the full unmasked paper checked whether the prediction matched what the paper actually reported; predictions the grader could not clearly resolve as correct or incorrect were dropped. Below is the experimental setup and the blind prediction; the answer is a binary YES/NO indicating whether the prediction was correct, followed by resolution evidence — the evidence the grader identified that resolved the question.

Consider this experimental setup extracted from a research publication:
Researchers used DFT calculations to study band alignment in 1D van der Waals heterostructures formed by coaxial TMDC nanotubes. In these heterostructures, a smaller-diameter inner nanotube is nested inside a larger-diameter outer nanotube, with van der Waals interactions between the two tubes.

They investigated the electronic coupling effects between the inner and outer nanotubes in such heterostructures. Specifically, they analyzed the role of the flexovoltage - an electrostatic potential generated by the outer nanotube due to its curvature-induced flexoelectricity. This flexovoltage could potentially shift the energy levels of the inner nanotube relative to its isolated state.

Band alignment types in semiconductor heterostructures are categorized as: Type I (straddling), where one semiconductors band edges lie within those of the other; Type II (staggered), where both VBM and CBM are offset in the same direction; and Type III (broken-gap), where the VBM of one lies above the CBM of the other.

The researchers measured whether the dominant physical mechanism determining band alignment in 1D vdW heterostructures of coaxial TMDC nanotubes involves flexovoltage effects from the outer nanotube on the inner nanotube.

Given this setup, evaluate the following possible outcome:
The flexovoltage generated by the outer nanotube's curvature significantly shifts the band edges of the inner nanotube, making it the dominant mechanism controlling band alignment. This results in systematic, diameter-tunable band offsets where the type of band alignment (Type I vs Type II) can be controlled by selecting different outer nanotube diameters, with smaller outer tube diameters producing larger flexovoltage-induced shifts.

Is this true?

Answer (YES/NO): NO